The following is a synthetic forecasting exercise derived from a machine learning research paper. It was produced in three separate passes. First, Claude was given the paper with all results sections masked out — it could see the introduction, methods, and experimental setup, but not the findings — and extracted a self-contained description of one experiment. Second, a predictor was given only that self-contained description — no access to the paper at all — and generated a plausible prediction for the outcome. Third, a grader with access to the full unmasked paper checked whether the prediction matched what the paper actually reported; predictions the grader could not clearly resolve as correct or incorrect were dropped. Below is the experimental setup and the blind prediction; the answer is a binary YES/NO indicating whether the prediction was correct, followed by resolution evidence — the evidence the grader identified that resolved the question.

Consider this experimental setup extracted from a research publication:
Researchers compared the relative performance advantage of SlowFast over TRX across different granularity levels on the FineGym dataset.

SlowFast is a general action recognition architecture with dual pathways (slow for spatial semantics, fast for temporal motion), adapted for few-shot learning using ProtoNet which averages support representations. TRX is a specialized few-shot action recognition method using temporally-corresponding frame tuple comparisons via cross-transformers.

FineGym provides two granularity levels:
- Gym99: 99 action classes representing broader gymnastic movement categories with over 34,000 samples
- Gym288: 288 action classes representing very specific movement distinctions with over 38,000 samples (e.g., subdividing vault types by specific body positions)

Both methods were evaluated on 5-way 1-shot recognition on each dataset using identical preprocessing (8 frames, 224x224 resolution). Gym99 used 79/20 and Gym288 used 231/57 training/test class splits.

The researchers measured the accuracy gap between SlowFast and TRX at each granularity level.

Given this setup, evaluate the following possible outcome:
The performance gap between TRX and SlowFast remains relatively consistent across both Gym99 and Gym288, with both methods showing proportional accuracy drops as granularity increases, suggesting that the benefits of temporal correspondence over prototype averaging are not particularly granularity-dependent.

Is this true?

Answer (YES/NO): NO